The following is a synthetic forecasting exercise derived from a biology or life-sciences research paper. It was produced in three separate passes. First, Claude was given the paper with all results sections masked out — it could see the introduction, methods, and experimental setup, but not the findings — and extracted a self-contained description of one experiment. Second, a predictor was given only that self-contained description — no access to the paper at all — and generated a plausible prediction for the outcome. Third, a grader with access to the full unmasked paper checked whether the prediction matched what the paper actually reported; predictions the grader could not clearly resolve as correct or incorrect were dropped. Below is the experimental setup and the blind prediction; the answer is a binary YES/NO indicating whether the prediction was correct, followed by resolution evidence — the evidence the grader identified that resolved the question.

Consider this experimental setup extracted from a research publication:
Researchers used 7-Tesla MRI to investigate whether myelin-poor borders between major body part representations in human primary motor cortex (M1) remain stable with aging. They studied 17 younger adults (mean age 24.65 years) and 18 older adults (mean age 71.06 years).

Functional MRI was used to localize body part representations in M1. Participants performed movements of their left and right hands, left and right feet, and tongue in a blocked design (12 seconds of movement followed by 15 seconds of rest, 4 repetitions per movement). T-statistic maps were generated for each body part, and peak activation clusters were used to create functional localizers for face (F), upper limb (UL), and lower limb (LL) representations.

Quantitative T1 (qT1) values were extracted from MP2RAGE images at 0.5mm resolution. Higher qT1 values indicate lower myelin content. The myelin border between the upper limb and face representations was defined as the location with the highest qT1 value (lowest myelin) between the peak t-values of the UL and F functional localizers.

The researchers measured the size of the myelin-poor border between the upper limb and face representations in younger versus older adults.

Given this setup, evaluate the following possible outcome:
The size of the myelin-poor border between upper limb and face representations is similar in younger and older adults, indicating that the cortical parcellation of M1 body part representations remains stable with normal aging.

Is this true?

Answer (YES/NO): YES